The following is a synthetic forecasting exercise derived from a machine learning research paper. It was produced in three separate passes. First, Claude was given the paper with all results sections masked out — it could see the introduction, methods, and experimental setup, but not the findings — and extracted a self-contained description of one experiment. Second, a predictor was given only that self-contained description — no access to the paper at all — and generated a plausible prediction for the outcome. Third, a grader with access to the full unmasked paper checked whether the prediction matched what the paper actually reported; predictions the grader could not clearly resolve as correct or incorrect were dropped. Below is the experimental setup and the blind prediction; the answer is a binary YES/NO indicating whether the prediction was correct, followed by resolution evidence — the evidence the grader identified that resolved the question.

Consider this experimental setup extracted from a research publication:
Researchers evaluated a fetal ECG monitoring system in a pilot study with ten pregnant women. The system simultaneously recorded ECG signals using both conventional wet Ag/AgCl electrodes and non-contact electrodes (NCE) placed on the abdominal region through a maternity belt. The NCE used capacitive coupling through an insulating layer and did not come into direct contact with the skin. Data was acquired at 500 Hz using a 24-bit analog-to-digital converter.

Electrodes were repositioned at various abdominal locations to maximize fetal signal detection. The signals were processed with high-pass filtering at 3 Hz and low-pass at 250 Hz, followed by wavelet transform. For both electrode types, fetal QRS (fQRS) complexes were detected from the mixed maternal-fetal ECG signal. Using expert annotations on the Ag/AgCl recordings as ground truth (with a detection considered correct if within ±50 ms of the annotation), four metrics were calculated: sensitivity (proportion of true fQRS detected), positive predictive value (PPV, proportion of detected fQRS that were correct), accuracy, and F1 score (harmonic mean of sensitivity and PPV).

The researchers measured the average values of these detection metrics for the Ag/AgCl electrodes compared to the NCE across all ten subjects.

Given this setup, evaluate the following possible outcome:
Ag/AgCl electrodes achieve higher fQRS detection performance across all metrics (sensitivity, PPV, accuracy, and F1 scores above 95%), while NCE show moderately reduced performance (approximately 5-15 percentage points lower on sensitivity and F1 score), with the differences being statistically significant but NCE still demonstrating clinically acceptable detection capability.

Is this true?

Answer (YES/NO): NO